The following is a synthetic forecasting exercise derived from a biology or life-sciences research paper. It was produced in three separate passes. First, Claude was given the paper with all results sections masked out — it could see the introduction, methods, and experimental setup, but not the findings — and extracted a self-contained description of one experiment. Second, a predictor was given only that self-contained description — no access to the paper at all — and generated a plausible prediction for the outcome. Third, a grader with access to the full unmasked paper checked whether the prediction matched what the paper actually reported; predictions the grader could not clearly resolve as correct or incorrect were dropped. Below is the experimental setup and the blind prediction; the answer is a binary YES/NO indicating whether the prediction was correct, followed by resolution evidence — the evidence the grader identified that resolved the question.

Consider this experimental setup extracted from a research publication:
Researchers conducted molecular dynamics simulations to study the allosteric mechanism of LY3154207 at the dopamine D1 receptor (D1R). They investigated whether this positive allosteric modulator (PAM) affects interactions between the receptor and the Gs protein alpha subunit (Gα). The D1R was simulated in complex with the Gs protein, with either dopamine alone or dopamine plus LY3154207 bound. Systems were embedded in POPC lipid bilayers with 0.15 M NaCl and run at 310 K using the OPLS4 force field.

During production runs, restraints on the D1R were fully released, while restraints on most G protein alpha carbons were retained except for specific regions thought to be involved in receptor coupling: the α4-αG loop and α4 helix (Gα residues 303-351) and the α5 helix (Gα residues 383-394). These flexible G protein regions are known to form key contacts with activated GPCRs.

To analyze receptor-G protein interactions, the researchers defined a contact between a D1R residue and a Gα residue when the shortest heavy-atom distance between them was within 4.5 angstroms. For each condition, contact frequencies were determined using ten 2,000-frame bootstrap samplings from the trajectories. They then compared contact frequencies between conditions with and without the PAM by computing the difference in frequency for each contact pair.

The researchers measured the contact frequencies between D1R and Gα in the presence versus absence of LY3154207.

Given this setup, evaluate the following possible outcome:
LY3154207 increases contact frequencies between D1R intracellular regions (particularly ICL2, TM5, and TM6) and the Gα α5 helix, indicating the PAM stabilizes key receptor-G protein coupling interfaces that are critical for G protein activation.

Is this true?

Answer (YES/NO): NO